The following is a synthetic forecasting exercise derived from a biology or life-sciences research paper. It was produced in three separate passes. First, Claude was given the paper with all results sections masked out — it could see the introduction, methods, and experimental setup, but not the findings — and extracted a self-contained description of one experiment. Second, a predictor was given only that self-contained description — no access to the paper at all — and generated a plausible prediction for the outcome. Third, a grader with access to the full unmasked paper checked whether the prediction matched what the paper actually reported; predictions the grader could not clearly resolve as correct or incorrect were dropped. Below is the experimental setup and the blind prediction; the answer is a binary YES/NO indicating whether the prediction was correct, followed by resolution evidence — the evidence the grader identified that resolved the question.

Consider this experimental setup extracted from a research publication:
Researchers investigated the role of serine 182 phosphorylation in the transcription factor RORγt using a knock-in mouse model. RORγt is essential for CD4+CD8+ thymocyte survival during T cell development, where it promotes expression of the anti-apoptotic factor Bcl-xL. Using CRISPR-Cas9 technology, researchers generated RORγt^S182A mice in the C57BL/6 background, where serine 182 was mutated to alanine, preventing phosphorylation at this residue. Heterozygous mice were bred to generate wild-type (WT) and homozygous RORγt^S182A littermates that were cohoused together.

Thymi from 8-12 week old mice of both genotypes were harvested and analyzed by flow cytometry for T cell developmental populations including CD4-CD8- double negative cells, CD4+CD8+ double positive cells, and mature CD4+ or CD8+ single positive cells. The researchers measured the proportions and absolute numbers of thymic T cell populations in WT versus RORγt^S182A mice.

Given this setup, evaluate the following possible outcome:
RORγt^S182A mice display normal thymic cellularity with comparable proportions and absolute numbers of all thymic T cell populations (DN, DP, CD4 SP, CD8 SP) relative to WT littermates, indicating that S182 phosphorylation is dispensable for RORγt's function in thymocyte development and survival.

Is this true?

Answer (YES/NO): YES